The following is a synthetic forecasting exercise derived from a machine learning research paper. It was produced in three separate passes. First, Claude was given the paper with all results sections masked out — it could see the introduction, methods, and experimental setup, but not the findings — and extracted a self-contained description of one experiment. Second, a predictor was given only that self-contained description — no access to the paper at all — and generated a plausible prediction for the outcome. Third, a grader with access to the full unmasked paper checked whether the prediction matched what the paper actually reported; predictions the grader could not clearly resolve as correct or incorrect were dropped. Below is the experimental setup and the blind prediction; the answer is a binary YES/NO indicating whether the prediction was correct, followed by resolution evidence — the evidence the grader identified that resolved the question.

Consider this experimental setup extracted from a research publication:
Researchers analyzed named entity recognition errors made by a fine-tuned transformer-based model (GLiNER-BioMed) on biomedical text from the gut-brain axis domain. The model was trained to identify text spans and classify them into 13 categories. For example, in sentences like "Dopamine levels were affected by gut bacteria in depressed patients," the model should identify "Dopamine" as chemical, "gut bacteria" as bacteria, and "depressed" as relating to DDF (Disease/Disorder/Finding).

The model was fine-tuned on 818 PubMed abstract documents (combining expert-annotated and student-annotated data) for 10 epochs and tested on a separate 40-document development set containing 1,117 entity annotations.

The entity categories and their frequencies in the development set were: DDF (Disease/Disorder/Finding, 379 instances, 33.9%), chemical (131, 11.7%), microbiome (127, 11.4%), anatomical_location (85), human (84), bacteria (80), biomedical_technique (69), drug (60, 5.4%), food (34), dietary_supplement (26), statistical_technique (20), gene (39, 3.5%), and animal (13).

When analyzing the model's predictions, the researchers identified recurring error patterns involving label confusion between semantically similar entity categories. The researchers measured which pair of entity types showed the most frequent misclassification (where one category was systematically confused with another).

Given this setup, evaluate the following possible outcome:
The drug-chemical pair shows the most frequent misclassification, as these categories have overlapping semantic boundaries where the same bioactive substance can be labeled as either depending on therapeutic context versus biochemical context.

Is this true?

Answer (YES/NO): NO